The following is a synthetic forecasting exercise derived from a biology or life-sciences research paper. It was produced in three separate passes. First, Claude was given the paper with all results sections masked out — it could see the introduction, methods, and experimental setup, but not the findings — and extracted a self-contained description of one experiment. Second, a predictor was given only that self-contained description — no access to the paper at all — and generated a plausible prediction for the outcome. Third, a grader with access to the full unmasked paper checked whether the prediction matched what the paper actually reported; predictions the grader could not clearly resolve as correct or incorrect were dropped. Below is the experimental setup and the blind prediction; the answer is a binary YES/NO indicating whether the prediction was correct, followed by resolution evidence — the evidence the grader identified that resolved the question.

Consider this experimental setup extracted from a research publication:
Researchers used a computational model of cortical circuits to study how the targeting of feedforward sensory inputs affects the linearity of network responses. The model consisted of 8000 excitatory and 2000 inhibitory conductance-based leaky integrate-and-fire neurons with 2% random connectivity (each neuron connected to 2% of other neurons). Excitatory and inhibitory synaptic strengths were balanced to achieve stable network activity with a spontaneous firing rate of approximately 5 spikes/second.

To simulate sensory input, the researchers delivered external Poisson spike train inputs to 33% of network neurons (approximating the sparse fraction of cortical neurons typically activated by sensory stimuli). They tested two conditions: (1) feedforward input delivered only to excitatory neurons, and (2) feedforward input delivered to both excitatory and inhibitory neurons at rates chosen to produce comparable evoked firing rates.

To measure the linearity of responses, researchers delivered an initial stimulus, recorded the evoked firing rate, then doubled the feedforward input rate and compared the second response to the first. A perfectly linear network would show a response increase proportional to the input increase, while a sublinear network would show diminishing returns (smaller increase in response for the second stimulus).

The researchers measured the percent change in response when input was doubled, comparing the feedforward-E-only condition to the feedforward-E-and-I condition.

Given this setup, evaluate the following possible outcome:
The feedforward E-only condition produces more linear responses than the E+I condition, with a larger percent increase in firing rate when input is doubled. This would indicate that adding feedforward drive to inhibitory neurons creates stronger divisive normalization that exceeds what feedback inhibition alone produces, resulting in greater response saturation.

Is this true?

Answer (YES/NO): YES